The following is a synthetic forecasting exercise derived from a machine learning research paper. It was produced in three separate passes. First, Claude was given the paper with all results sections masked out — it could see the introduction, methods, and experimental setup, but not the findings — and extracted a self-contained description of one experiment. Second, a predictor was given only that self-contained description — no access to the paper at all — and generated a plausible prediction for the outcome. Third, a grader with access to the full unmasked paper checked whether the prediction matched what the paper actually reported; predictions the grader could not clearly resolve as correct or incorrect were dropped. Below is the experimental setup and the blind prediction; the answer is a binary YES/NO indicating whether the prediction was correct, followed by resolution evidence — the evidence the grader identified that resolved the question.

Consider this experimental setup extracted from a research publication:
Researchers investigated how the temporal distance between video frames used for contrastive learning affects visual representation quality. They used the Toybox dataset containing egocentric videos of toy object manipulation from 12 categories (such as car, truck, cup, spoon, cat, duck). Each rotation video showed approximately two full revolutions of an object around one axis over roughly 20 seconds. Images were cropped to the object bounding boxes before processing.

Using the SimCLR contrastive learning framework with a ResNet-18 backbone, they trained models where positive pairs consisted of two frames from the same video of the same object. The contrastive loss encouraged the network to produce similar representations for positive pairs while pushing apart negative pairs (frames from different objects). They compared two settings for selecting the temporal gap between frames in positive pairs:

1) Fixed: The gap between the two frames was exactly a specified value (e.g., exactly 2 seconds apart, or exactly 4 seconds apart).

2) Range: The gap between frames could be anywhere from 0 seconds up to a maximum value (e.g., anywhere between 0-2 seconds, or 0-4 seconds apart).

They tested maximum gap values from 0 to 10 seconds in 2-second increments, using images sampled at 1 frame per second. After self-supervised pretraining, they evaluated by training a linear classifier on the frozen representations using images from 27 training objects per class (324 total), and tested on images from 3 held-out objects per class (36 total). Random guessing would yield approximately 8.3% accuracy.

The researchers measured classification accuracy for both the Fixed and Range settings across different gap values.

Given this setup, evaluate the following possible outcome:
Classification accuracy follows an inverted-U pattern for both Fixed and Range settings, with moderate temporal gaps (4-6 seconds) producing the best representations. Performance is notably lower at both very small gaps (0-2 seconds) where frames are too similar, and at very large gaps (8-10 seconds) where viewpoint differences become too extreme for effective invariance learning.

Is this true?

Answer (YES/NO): NO